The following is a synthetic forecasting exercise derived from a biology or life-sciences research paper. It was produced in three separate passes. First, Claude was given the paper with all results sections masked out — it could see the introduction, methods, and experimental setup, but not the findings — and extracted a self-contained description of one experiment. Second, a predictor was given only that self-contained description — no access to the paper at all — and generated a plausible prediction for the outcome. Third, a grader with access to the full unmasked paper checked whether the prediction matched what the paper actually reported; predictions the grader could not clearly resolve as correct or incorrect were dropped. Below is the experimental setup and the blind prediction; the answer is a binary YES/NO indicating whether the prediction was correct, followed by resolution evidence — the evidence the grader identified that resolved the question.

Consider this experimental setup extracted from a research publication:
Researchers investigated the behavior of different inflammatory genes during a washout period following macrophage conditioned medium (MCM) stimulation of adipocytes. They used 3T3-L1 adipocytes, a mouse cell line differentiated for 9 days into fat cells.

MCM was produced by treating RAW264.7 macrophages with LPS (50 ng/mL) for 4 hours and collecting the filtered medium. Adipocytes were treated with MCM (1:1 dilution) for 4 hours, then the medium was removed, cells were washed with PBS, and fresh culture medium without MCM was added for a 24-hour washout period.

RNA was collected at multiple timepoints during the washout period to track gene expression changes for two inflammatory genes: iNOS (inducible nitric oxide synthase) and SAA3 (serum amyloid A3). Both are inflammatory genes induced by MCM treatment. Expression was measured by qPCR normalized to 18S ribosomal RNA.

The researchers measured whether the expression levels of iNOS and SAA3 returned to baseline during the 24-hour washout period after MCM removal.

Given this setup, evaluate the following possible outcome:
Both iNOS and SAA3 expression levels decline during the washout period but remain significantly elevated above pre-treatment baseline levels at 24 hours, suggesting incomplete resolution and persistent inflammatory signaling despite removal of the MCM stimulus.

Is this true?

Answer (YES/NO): NO